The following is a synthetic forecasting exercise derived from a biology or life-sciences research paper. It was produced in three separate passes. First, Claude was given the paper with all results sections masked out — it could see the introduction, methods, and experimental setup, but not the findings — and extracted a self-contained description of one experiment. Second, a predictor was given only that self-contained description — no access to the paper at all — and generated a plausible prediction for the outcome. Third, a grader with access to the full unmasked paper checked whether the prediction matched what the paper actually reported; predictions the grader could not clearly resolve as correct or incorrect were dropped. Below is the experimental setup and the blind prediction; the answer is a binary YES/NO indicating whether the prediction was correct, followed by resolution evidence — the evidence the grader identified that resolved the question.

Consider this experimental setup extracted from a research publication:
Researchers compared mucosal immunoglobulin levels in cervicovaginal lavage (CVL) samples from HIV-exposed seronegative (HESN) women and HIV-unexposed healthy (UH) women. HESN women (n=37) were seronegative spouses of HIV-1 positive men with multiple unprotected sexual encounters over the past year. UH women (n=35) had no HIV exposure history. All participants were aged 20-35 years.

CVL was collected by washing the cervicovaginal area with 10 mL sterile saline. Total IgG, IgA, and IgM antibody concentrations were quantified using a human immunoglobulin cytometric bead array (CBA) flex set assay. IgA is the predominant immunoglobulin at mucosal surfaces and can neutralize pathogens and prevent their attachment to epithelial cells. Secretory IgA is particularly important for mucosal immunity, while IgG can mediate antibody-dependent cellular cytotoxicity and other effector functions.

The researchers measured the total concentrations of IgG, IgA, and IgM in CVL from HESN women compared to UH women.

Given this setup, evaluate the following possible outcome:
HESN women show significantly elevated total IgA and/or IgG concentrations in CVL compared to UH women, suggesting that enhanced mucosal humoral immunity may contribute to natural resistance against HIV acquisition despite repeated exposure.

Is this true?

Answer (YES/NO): YES